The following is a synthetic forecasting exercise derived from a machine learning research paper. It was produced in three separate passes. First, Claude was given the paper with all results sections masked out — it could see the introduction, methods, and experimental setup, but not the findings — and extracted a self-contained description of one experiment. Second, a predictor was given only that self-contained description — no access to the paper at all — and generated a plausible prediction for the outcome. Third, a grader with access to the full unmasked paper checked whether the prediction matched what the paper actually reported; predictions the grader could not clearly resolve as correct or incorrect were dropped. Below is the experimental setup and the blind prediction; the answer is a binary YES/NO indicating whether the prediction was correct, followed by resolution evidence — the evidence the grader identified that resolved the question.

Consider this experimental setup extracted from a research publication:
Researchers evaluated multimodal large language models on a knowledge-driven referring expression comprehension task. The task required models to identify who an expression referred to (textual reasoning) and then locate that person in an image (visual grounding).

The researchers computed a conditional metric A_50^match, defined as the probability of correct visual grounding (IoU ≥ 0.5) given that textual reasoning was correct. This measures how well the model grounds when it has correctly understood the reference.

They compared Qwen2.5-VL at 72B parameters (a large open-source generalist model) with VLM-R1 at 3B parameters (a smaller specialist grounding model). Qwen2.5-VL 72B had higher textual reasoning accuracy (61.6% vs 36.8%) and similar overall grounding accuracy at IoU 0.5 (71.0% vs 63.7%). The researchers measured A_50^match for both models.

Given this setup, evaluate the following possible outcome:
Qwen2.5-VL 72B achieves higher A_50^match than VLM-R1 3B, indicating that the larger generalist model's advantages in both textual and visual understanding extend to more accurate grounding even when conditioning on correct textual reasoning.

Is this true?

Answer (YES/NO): NO